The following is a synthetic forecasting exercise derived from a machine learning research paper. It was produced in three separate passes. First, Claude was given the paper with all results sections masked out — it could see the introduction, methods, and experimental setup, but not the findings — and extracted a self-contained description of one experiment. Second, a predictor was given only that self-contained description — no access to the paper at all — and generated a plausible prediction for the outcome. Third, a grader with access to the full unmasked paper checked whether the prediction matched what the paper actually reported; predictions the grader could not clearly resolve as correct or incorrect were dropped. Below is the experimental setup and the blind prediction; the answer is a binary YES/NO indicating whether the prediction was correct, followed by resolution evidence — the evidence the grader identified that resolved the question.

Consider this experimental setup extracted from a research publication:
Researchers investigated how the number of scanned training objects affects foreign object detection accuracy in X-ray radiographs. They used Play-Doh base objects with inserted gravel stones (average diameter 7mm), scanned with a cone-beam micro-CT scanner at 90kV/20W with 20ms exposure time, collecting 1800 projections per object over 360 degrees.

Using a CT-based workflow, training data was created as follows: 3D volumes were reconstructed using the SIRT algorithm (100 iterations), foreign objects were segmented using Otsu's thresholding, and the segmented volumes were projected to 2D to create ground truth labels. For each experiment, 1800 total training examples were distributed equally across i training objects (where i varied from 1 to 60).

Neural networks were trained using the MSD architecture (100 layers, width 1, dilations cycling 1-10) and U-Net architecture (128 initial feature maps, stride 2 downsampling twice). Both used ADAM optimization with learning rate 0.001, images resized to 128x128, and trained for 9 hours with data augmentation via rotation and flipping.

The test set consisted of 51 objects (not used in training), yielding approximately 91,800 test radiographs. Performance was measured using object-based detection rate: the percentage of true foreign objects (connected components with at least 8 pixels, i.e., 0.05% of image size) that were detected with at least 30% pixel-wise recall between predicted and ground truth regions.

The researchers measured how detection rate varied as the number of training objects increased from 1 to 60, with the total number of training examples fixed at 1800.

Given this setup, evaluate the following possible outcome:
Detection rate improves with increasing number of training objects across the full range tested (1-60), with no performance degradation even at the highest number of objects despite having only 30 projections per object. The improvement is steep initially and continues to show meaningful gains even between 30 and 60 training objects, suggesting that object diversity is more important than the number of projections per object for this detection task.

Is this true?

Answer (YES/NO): NO